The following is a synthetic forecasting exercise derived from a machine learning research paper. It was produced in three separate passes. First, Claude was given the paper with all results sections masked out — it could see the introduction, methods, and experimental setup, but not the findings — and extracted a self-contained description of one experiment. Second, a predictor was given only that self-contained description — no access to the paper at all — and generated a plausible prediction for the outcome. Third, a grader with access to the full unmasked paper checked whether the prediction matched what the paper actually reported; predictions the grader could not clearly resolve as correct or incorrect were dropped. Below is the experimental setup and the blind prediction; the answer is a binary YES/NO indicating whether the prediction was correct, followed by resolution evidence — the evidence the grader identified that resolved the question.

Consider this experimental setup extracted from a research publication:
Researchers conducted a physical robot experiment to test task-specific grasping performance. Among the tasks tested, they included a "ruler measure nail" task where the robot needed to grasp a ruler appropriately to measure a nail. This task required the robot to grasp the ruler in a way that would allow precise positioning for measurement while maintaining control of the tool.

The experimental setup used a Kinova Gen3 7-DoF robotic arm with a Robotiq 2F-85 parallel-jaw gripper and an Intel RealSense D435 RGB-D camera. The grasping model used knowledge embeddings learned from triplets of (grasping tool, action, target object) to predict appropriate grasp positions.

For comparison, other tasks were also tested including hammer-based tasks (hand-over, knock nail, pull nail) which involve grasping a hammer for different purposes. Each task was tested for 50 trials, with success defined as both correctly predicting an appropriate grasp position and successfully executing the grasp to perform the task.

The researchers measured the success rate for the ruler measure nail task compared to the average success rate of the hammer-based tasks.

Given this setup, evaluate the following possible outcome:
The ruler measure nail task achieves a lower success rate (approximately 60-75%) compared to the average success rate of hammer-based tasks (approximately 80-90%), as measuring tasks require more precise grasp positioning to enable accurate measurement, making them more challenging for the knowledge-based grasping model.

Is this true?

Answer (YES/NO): NO